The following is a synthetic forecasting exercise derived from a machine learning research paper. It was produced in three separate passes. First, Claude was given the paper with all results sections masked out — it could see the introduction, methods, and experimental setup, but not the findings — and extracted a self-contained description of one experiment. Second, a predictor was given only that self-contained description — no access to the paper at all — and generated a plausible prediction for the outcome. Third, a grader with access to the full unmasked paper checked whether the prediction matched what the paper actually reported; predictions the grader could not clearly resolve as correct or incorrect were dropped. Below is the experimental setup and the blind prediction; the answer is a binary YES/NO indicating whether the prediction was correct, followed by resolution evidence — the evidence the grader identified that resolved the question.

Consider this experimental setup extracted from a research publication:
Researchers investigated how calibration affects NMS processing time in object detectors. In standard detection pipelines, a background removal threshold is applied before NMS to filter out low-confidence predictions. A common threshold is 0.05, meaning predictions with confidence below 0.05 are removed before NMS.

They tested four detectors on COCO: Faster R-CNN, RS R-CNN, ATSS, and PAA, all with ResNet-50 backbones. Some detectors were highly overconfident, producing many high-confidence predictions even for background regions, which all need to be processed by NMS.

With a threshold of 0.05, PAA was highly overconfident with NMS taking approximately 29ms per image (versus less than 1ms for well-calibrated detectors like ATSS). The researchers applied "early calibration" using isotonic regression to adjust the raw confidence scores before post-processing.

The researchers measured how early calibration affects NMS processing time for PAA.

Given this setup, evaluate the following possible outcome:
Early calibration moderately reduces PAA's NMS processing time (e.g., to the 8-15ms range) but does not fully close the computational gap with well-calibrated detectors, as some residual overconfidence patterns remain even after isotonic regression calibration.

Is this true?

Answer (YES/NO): NO